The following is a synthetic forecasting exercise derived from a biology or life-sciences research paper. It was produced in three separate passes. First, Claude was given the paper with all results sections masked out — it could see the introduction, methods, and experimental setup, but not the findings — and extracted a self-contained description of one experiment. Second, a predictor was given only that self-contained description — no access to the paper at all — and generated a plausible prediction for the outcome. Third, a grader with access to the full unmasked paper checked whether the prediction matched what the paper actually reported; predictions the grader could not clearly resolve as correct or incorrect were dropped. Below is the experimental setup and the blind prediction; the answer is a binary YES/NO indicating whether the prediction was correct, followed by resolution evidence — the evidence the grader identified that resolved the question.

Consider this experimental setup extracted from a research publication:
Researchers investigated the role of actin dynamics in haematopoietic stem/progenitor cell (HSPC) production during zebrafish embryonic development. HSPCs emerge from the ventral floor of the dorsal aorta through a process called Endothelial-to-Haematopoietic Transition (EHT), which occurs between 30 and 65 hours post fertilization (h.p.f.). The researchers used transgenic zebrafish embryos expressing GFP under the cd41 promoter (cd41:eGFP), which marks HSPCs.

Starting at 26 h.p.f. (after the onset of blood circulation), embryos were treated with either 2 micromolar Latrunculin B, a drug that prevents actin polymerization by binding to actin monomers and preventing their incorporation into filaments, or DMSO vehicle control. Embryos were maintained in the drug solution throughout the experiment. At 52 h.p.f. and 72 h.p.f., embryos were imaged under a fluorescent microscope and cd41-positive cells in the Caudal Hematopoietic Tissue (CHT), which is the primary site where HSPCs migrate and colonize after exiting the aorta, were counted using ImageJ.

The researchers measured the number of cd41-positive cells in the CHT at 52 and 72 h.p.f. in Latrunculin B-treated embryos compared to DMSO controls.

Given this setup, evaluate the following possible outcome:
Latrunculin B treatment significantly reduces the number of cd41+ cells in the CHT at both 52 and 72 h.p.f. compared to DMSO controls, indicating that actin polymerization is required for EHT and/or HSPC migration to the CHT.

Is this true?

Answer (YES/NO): YES